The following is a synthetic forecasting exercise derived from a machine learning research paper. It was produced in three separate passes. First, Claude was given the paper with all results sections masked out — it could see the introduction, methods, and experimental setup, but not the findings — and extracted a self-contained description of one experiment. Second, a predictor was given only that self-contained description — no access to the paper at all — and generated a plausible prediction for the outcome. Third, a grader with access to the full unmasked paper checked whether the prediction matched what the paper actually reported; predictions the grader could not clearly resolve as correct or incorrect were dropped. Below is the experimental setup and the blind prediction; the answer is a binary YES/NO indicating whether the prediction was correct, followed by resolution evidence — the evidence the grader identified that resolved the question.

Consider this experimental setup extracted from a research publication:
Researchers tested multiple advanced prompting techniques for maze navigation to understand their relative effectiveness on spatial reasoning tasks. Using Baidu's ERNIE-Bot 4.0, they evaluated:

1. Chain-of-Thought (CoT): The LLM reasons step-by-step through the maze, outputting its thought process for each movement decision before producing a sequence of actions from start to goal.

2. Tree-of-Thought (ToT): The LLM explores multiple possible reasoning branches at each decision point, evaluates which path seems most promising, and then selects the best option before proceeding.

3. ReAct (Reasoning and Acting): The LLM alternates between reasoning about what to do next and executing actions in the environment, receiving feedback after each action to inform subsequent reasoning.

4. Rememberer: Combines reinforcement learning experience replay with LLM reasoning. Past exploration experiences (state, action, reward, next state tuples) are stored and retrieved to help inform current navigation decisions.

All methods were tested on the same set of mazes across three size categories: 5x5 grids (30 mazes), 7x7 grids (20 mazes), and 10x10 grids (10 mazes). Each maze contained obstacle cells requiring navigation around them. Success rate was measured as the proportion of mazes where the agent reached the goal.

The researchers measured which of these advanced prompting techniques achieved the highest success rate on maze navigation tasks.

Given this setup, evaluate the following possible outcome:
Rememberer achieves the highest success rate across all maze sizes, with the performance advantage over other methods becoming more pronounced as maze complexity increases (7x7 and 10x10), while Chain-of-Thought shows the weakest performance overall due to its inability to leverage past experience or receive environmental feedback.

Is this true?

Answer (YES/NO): NO